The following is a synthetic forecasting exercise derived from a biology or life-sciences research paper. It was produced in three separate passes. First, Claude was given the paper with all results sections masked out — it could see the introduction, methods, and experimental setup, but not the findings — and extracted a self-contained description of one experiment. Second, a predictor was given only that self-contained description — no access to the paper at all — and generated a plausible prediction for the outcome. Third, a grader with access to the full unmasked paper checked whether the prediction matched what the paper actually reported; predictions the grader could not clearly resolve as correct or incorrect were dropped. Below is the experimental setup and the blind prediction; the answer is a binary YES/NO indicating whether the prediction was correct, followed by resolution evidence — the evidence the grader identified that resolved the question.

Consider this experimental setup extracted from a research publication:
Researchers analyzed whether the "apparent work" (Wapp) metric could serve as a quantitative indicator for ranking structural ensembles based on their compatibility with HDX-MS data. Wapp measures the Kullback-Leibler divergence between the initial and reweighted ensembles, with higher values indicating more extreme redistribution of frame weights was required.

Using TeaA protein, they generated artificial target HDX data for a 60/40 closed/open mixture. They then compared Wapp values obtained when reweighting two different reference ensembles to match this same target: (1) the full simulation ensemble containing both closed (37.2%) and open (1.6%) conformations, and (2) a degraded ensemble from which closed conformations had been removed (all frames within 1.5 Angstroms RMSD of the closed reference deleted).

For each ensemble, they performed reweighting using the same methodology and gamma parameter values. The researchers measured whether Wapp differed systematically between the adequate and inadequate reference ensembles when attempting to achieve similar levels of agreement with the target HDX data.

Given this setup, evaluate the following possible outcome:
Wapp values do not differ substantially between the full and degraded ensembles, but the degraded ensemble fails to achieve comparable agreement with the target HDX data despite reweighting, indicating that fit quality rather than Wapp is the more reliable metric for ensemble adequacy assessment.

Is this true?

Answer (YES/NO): NO